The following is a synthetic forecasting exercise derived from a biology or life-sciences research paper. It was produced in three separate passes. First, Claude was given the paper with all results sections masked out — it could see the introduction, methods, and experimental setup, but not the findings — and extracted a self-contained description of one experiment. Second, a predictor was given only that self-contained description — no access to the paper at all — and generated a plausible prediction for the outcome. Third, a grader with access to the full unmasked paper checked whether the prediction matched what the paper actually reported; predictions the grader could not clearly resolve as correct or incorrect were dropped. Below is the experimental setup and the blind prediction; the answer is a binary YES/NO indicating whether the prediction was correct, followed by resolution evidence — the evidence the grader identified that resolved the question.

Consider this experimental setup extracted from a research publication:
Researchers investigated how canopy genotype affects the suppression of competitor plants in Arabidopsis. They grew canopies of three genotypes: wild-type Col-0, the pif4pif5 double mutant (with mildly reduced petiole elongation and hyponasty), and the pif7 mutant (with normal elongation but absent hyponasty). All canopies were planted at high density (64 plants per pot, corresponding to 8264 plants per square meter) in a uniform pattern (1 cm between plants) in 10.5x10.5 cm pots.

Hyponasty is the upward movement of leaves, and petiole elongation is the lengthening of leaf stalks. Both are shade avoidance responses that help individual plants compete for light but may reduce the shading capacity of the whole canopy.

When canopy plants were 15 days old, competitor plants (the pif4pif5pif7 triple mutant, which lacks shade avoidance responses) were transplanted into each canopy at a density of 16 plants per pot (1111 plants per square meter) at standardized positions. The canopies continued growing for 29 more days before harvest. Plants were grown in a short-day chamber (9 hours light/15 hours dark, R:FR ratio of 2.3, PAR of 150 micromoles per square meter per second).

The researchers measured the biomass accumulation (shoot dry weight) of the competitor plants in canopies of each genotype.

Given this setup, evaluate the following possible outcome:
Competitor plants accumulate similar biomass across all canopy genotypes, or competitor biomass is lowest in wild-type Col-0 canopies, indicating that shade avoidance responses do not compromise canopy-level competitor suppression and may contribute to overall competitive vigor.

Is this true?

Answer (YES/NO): NO